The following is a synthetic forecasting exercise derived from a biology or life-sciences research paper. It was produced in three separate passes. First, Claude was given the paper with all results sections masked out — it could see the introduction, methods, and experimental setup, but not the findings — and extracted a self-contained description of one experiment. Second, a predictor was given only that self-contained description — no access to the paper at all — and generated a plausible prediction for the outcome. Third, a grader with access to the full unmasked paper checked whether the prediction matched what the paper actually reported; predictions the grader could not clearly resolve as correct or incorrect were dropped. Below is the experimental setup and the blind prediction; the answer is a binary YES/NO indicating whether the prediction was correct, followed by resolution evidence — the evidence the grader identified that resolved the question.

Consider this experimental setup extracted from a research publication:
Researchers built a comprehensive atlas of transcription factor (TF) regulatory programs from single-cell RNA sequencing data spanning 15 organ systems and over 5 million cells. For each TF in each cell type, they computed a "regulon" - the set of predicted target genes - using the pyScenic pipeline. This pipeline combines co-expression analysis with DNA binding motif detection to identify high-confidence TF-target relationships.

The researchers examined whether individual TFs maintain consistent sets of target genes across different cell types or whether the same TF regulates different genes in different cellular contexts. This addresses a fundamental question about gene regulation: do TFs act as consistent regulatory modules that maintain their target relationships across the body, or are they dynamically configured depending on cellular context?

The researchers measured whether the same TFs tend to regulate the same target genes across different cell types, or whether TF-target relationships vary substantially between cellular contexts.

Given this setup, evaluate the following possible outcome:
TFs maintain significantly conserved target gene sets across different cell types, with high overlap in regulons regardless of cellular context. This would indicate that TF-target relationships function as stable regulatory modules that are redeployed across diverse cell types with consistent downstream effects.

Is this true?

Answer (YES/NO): NO